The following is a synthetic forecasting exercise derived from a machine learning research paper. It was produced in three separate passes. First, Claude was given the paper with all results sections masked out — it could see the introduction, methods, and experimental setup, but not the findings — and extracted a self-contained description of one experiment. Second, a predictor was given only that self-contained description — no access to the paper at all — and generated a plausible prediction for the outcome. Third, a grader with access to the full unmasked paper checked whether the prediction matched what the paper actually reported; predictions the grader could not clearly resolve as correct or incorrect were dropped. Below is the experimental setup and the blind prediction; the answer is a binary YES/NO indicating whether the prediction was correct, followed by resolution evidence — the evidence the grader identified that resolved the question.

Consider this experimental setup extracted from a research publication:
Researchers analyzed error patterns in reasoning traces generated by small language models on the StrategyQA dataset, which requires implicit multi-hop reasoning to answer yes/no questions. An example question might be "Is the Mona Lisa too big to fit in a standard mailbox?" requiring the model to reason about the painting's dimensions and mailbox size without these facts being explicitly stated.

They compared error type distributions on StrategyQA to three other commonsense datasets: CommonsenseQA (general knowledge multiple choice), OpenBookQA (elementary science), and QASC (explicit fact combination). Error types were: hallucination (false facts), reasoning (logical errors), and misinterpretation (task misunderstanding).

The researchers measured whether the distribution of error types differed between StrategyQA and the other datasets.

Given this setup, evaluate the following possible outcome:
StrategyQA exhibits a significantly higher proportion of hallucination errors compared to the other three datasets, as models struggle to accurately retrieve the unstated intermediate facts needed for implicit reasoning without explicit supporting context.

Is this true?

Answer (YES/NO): YES